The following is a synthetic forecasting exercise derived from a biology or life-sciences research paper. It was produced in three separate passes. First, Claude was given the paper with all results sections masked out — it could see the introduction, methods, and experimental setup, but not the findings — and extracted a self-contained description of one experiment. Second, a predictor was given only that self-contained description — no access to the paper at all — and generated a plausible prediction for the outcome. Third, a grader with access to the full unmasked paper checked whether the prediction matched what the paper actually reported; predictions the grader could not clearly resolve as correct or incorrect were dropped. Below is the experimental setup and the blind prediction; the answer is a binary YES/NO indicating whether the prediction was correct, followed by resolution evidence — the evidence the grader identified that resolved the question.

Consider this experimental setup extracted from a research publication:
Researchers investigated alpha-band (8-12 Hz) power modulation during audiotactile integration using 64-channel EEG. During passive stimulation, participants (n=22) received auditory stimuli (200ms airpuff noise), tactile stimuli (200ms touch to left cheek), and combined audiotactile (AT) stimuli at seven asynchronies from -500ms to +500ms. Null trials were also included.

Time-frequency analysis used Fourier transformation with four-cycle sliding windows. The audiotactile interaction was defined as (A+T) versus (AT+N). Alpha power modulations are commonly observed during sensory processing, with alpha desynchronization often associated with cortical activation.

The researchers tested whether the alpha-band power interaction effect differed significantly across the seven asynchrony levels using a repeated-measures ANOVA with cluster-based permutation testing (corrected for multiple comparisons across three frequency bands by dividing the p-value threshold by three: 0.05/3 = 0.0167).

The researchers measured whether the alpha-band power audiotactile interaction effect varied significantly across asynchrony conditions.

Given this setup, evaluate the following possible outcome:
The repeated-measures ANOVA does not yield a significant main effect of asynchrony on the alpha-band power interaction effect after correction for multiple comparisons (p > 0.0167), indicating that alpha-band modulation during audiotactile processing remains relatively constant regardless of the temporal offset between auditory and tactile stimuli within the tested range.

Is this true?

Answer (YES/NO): YES